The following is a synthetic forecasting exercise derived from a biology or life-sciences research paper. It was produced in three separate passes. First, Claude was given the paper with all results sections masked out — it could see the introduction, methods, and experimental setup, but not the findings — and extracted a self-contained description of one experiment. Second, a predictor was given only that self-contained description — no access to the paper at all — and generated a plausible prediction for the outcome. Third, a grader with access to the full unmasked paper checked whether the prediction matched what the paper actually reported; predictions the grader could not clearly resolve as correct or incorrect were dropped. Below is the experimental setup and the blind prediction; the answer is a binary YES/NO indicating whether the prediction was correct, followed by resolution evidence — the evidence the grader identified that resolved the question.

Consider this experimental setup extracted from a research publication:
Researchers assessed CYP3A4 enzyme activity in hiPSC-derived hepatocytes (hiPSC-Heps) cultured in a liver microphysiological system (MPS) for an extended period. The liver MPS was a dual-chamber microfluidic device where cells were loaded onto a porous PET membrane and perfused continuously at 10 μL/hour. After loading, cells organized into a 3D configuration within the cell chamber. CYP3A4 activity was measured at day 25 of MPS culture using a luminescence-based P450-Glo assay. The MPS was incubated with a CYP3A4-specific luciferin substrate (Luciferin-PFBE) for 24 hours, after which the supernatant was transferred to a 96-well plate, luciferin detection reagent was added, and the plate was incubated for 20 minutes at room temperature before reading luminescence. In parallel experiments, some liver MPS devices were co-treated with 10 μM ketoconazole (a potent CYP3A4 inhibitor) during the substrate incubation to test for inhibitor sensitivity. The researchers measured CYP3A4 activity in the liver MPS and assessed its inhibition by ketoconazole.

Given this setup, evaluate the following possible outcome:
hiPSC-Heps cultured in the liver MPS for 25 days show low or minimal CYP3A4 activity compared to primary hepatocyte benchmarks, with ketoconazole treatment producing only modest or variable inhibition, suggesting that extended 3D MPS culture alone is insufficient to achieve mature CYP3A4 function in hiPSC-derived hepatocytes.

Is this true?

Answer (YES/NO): NO